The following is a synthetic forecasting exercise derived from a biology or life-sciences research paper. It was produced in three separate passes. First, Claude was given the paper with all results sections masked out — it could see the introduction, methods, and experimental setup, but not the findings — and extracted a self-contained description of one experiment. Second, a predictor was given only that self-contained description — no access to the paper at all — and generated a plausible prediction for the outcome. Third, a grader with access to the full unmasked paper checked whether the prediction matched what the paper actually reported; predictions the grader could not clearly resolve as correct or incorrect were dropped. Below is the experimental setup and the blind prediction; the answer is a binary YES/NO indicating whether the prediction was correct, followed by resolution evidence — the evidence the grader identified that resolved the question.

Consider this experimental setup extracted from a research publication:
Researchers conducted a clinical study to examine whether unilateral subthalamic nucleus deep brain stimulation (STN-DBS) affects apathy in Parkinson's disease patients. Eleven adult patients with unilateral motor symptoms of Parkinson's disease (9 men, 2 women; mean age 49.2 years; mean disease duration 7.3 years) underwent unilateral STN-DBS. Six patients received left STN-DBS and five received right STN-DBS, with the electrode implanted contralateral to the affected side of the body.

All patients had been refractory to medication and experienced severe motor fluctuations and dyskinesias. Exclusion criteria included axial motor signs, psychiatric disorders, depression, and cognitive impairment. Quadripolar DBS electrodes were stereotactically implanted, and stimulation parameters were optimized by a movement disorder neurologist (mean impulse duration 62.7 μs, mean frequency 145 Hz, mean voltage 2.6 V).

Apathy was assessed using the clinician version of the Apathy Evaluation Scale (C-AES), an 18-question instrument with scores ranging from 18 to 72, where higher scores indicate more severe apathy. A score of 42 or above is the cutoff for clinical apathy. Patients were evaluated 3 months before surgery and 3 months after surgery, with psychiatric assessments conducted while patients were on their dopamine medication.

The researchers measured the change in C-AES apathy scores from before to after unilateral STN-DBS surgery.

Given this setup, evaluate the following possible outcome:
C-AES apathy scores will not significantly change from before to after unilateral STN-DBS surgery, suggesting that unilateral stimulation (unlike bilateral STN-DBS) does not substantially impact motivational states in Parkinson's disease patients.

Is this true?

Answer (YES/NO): YES